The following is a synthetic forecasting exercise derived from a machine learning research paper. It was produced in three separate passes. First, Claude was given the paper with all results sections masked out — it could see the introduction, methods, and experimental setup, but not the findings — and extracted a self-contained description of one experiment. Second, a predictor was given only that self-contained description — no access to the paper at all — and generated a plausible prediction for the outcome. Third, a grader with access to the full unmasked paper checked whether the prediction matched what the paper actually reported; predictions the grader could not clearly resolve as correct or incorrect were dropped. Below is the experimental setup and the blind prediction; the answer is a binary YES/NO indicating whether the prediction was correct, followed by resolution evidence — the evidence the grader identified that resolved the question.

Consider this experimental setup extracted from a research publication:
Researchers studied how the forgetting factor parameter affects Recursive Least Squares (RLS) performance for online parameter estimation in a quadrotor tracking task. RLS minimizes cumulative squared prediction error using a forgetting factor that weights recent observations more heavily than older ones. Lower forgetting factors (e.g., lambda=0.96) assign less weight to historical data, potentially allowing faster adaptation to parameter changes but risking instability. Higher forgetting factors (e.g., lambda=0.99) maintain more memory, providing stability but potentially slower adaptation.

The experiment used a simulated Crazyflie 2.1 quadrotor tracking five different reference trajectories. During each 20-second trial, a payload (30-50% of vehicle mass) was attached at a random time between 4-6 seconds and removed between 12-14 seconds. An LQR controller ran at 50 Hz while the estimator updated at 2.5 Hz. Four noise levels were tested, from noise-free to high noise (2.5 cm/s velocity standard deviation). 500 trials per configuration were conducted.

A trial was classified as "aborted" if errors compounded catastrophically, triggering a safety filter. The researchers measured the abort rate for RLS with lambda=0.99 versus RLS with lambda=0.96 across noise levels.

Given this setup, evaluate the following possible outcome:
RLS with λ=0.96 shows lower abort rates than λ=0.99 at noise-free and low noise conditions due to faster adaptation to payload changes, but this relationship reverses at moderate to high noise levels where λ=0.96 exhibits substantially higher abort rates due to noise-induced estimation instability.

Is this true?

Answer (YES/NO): NO